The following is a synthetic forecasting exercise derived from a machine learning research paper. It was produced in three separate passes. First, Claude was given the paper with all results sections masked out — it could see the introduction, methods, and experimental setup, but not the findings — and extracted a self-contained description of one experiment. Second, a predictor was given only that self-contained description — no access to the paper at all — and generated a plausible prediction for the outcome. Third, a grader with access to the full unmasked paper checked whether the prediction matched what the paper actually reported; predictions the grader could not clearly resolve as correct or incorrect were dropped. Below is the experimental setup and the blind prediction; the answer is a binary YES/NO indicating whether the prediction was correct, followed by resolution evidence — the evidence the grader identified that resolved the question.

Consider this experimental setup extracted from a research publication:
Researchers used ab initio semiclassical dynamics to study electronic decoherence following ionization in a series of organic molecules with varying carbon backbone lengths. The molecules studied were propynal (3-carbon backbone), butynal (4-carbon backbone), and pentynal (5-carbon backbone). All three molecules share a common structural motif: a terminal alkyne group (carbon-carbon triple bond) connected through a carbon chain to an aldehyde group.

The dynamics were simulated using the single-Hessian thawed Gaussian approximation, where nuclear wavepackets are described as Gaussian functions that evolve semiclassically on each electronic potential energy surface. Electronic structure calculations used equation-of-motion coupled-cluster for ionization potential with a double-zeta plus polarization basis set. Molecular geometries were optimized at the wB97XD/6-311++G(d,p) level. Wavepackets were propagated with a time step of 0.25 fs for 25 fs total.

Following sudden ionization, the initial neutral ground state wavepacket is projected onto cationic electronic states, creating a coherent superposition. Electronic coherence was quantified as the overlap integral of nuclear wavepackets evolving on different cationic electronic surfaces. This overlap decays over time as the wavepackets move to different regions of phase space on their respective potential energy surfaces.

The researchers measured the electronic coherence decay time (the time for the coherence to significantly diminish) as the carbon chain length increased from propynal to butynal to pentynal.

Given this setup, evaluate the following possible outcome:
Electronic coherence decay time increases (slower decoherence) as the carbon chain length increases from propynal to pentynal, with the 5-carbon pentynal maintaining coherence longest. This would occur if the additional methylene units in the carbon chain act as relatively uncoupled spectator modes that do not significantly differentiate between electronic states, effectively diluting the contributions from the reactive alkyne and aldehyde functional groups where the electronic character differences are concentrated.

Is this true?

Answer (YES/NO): YES